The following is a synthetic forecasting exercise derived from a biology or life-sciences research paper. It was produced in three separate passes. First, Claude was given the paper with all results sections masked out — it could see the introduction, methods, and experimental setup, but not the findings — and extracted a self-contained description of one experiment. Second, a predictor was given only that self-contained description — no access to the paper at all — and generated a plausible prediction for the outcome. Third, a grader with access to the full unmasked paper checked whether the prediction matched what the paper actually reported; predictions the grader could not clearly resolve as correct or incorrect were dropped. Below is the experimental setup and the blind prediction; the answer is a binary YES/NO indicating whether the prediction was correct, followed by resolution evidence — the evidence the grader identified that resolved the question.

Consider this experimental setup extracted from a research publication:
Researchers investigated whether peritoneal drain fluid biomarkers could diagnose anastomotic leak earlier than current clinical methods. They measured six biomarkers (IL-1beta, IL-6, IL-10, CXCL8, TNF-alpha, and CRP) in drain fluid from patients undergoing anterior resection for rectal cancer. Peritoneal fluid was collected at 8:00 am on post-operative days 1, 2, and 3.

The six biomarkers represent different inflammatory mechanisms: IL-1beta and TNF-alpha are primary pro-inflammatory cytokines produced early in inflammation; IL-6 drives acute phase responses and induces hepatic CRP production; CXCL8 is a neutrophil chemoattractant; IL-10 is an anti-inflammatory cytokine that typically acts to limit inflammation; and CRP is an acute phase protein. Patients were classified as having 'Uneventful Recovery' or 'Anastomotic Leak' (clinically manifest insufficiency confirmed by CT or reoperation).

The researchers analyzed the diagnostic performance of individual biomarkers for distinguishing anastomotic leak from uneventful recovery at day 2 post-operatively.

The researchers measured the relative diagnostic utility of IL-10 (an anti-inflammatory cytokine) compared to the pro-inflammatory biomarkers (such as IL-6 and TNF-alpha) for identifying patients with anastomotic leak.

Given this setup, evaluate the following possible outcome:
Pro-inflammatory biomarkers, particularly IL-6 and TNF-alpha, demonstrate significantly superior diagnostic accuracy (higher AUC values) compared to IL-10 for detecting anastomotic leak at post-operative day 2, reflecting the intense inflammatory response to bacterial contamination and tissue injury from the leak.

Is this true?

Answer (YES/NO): NO